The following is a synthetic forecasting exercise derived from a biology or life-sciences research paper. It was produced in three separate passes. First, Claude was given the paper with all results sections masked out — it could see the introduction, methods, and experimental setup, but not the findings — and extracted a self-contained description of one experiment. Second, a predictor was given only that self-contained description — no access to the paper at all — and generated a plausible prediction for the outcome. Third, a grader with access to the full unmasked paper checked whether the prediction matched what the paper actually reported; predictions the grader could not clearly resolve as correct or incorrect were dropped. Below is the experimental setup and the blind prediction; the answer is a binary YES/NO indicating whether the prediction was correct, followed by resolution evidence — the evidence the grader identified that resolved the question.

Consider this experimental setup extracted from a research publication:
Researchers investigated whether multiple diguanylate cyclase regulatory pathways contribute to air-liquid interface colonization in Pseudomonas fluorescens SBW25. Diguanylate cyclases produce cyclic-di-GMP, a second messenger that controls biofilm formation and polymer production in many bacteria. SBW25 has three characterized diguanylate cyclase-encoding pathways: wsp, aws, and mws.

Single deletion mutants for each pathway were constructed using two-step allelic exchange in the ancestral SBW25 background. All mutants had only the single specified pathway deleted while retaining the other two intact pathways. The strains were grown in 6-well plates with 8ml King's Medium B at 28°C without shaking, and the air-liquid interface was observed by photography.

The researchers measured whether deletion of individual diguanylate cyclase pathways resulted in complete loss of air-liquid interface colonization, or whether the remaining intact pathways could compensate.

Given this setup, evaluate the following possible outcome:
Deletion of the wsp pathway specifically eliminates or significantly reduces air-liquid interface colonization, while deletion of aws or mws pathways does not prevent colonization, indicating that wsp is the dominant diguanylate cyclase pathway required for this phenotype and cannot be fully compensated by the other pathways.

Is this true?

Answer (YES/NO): NO